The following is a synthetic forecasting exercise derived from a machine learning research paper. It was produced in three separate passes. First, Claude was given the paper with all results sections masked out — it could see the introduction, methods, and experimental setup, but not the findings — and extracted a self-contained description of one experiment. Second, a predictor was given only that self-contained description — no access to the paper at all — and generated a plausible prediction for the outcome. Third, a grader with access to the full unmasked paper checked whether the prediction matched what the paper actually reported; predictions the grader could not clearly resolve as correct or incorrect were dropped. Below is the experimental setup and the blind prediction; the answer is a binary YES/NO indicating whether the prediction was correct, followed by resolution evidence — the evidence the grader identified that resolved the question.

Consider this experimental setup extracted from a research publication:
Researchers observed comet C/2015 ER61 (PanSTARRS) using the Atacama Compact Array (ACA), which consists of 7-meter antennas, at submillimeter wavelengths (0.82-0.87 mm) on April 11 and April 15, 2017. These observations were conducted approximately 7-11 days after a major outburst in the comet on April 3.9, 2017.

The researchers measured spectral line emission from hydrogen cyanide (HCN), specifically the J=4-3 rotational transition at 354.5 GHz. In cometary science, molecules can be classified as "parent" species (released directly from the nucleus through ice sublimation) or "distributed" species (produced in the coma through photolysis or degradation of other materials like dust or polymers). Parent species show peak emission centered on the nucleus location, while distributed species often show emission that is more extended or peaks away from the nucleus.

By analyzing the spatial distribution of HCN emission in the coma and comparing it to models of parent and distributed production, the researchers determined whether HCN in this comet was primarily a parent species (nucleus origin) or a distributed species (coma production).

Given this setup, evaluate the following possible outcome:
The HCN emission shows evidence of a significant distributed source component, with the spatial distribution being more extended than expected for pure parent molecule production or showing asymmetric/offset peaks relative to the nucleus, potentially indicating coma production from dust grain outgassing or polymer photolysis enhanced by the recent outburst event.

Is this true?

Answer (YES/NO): NO